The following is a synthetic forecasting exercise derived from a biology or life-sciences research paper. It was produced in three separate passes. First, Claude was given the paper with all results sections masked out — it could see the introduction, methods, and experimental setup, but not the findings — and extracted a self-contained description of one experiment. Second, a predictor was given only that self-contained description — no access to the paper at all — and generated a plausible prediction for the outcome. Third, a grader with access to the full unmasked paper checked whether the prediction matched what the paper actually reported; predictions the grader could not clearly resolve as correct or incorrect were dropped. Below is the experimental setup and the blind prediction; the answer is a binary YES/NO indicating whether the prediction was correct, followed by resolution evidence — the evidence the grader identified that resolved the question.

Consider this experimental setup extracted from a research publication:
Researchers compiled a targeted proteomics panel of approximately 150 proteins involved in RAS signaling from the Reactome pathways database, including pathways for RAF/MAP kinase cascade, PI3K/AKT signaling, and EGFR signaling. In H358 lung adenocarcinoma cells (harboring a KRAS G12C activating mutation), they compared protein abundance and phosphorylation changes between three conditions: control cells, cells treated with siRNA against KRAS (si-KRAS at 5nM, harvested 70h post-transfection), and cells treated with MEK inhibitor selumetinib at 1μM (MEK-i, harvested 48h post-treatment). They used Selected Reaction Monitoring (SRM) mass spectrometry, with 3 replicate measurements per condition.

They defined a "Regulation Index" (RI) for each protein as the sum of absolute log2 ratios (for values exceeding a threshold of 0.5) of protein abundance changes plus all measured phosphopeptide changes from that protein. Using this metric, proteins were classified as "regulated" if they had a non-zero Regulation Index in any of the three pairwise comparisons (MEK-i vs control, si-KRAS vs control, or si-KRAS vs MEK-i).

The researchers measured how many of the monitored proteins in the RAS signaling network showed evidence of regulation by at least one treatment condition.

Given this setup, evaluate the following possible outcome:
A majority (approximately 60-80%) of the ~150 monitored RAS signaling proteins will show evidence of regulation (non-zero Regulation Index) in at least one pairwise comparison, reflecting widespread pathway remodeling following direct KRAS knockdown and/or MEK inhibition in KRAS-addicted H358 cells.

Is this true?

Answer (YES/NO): NO